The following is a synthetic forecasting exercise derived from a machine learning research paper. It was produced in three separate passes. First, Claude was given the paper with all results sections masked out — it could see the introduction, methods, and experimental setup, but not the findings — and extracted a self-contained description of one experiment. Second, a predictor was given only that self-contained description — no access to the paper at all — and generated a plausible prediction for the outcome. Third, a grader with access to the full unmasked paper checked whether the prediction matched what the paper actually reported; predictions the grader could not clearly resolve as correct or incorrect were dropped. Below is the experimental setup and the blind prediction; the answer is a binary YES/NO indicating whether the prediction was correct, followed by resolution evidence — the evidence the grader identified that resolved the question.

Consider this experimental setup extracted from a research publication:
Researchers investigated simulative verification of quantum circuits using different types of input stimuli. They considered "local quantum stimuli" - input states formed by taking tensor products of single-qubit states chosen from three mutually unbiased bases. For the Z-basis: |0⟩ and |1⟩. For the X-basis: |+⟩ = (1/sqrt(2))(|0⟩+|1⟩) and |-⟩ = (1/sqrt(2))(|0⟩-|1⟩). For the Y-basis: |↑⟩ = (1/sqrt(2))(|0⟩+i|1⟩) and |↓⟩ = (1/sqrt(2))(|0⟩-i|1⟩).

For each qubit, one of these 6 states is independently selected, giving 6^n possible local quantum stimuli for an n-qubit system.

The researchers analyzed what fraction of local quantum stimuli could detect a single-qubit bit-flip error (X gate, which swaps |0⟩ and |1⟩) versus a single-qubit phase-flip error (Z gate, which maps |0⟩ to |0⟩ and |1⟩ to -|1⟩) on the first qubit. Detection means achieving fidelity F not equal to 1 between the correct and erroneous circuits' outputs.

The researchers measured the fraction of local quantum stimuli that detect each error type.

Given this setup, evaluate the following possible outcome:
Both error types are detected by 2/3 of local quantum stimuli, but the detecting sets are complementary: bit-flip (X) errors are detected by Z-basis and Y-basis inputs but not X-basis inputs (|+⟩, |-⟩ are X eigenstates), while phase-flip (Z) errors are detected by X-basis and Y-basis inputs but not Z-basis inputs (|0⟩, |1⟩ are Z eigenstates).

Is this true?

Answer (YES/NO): YES